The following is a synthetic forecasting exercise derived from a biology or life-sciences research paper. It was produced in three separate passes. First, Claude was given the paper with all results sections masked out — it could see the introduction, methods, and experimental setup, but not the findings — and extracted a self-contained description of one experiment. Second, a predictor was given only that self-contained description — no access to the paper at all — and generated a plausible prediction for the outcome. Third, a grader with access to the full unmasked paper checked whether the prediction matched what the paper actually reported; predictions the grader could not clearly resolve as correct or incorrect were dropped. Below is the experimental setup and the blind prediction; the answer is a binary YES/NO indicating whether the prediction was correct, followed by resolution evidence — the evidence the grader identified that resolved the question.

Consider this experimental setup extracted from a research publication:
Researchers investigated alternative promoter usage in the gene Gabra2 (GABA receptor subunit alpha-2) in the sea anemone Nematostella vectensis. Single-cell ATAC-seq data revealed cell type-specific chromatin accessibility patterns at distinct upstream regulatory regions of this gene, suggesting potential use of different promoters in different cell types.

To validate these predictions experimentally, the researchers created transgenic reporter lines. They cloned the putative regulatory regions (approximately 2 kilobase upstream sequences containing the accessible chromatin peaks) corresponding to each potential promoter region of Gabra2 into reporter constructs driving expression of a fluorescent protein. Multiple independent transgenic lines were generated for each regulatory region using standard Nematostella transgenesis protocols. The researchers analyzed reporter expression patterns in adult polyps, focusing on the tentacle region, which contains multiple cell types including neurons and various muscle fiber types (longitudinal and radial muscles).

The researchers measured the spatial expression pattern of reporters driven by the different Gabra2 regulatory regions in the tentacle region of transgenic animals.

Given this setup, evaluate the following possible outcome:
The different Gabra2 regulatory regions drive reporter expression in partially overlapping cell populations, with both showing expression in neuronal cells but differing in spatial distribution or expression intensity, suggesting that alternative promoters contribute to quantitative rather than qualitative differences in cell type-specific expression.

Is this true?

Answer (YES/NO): NO